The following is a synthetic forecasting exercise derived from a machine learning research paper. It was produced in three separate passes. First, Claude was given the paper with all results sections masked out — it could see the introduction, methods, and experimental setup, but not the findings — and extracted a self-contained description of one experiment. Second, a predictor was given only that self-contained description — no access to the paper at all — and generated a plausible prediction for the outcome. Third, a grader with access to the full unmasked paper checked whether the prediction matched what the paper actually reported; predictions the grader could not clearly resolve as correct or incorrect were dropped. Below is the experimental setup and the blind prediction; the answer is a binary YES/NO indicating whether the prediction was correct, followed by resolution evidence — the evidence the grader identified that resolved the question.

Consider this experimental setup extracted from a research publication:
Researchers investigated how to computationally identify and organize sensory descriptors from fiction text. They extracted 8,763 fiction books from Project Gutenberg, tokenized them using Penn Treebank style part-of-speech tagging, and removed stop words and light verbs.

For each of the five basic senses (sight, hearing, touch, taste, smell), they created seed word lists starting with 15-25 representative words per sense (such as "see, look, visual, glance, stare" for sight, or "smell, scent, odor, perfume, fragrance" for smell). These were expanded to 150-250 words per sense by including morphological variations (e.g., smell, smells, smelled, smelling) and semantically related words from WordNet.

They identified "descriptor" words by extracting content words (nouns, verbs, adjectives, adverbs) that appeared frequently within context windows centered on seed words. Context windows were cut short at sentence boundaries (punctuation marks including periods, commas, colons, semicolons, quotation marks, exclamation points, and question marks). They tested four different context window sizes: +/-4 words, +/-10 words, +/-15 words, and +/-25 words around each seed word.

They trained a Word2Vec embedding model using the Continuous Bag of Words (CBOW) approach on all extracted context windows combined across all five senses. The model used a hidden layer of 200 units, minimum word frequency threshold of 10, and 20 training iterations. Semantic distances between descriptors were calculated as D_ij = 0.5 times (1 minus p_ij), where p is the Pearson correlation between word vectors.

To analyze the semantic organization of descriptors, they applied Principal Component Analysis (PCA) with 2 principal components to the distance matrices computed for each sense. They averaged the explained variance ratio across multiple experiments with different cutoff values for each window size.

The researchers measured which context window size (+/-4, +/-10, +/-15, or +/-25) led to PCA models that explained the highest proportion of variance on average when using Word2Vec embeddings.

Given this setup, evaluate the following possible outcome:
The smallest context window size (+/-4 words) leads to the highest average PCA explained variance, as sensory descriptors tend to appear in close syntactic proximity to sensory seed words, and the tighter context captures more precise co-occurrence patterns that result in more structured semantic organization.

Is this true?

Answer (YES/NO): YES